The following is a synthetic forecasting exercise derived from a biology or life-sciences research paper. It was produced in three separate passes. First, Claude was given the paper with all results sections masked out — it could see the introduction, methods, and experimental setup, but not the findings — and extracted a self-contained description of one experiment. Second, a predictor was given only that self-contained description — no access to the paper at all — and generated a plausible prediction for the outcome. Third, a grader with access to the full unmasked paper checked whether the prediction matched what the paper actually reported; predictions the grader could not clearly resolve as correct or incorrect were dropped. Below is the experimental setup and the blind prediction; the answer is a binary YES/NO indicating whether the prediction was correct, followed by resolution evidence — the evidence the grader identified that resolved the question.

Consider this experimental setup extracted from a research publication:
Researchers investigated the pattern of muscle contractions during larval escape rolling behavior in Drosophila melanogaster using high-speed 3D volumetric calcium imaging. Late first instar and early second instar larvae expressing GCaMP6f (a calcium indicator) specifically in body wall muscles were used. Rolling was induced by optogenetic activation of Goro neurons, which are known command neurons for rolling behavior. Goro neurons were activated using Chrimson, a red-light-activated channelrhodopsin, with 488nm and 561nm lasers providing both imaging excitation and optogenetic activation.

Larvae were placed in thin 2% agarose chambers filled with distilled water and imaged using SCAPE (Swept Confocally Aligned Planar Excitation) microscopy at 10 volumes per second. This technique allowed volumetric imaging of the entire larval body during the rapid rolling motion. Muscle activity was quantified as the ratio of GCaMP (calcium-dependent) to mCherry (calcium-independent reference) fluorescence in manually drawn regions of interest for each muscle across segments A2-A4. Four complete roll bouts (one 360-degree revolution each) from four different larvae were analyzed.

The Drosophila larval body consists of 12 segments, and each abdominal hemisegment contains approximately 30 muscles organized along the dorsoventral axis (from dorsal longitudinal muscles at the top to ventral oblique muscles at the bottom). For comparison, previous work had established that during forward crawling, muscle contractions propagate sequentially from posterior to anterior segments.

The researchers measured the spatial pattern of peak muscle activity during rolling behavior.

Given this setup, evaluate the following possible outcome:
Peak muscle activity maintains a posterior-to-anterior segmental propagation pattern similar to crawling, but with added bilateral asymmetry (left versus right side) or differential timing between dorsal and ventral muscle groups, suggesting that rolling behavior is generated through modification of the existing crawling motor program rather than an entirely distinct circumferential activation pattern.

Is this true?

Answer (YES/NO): NO